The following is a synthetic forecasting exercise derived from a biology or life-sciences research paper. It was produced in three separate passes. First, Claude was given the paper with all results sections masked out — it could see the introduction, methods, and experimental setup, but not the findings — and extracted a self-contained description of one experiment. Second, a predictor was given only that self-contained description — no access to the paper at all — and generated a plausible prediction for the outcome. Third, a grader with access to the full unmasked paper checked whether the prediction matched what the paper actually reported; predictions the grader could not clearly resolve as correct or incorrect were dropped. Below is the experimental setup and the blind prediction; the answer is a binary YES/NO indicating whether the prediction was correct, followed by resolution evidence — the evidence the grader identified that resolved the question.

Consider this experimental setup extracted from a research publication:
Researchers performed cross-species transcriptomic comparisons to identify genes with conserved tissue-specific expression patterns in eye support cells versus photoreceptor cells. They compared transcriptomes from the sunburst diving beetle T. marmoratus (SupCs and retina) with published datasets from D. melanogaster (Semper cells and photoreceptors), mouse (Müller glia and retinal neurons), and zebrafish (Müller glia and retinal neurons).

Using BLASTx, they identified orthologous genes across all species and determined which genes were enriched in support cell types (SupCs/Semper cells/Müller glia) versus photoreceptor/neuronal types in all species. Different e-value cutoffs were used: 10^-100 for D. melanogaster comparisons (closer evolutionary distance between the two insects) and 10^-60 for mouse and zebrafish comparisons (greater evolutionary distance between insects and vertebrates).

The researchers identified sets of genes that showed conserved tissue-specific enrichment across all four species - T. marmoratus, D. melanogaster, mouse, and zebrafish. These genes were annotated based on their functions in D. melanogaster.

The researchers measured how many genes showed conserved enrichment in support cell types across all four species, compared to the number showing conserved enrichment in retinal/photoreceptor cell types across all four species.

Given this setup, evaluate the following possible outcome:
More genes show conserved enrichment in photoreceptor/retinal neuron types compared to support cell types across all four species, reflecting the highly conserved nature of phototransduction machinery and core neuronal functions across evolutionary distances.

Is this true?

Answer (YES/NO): YES